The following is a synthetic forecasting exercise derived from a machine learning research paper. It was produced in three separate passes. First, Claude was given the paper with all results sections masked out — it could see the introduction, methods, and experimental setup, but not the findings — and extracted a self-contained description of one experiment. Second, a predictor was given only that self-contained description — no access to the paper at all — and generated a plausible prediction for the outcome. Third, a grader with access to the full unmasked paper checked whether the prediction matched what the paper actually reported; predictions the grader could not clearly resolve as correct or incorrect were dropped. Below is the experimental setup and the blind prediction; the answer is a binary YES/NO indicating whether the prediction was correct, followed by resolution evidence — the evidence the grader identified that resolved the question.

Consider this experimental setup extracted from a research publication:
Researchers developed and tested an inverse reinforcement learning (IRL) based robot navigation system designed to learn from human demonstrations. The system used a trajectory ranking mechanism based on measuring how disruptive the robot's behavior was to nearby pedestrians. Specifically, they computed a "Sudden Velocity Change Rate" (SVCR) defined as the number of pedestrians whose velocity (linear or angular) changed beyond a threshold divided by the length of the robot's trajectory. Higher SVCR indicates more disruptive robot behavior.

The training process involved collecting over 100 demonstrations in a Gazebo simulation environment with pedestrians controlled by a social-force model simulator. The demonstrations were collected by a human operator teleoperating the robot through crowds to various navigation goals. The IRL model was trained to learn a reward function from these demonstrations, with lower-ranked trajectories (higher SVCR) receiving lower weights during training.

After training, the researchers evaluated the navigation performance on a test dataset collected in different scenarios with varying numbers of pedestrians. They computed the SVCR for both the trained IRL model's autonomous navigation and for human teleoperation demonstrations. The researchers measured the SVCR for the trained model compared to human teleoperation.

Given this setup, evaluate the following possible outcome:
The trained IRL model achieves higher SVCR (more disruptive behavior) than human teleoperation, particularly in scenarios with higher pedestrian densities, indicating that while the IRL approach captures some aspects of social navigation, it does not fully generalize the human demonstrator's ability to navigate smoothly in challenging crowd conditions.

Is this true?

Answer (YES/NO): NO